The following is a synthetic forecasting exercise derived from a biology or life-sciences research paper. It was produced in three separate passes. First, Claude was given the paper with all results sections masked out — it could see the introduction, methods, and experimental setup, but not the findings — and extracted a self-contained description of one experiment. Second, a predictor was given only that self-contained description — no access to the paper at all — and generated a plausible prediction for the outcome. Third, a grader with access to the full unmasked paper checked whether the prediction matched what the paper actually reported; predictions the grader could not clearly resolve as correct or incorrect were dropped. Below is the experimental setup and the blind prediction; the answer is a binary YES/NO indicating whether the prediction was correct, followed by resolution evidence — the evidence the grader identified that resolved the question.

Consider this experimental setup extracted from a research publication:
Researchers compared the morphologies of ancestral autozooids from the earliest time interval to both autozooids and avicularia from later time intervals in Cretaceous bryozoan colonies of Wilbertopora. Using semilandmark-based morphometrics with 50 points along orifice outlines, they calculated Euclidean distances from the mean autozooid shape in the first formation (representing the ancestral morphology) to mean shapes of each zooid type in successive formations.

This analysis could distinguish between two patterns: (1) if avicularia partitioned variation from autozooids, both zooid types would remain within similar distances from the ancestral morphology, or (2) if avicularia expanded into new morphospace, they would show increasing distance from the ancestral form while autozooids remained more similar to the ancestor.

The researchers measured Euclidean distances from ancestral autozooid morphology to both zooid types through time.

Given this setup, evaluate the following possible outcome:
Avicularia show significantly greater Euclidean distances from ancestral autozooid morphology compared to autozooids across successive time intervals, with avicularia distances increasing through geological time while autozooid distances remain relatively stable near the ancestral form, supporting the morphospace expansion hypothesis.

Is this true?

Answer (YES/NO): YES